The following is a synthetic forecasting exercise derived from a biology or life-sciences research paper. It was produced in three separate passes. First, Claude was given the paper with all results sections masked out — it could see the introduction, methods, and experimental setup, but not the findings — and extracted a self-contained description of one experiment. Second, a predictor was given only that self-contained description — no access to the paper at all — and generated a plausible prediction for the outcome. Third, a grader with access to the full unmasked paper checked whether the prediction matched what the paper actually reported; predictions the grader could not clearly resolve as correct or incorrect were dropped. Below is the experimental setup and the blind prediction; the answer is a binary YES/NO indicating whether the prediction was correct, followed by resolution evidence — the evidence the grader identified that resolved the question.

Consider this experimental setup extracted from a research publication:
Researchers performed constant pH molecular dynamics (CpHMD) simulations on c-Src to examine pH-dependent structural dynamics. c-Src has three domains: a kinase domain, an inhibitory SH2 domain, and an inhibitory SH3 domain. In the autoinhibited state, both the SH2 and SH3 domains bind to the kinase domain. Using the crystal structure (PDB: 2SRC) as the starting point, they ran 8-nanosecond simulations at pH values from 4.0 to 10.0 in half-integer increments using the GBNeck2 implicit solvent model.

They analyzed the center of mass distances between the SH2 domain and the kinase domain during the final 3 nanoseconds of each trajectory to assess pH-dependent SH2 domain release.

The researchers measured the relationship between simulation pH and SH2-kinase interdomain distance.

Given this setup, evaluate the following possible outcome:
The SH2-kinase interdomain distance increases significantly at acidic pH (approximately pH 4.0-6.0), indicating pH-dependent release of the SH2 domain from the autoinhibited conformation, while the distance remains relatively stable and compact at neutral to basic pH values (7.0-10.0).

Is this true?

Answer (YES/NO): NO